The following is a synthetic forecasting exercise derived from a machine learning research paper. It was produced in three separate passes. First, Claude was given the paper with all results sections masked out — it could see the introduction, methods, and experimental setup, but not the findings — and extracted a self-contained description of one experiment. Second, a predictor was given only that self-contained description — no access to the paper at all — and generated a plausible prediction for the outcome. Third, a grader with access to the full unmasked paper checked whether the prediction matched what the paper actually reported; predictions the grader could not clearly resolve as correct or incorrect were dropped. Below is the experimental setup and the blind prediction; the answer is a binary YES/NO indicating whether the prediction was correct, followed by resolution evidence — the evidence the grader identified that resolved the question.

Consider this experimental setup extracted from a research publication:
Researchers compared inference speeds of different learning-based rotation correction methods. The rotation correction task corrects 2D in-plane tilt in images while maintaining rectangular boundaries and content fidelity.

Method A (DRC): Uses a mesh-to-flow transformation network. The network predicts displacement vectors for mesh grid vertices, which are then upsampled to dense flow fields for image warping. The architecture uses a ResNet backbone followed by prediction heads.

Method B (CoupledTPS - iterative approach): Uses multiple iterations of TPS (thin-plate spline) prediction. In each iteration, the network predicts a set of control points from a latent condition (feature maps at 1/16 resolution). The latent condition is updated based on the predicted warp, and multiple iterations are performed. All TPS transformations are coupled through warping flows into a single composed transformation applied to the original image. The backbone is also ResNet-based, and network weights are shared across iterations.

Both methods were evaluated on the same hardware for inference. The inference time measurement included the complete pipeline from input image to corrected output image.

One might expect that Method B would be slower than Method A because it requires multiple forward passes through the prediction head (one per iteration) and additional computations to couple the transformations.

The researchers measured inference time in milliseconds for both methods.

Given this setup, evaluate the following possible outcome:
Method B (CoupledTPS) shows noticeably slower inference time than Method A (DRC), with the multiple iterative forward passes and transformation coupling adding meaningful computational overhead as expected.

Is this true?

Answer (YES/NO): NO